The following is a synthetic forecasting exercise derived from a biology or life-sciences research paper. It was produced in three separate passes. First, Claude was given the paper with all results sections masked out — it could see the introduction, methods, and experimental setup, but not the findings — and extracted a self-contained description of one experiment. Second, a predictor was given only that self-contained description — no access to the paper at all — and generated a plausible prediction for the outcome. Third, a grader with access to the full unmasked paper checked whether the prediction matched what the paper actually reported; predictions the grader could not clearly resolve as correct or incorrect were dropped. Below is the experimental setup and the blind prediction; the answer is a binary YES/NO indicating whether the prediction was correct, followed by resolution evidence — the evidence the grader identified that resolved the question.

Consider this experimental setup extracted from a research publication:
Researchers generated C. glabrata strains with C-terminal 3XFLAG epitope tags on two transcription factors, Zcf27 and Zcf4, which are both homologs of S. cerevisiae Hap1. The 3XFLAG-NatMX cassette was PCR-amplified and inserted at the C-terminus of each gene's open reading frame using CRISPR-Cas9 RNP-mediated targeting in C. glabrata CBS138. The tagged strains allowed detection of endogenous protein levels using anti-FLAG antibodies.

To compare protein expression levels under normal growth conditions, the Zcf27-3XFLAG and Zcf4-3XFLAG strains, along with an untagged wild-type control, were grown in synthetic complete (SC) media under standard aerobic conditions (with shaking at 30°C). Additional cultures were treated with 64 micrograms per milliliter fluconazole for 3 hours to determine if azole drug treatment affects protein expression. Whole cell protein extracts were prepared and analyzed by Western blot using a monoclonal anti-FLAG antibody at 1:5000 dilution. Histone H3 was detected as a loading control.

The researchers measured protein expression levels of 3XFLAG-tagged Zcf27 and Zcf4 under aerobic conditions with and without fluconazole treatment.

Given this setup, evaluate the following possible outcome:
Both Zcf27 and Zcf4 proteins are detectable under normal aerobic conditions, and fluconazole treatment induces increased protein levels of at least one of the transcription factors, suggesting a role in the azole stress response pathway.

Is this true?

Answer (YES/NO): NO